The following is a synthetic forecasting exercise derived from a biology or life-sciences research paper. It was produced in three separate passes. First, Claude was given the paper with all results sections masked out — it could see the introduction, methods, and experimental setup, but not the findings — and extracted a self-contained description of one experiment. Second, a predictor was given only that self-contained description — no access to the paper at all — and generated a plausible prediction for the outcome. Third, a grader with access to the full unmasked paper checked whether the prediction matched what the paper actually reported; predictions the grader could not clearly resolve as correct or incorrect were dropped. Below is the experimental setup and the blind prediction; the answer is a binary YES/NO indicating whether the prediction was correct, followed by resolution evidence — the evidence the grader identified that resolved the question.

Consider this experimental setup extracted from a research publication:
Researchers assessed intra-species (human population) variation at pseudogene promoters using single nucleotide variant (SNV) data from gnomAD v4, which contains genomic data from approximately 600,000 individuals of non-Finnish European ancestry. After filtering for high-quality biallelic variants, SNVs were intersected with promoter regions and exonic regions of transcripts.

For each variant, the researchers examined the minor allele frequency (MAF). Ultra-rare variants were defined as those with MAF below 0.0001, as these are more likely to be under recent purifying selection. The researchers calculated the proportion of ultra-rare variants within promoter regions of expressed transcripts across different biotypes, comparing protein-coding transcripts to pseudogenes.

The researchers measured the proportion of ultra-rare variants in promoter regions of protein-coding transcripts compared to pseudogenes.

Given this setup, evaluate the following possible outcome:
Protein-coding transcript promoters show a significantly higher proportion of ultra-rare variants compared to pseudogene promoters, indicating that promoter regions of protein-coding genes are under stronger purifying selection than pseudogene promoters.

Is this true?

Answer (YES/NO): YES